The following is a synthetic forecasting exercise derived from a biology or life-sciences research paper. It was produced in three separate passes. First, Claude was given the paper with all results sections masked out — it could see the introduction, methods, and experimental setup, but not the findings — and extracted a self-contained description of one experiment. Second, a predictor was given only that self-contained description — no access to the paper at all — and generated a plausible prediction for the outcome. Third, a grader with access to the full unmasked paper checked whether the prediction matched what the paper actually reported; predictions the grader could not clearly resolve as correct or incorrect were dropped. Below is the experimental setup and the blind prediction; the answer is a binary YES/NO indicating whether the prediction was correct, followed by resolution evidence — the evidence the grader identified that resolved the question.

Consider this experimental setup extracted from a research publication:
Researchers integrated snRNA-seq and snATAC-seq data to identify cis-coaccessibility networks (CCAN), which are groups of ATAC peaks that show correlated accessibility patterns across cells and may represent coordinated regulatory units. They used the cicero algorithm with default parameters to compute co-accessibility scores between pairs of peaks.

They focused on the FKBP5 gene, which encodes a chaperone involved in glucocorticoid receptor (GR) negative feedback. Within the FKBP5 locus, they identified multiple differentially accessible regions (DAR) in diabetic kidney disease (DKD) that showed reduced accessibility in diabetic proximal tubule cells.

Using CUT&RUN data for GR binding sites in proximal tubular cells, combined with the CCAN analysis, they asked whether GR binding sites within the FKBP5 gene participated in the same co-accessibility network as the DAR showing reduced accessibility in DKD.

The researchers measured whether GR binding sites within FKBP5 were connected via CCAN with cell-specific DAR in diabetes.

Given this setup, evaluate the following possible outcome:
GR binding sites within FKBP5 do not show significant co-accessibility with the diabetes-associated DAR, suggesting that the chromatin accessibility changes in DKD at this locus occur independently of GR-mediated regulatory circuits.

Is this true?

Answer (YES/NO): NO